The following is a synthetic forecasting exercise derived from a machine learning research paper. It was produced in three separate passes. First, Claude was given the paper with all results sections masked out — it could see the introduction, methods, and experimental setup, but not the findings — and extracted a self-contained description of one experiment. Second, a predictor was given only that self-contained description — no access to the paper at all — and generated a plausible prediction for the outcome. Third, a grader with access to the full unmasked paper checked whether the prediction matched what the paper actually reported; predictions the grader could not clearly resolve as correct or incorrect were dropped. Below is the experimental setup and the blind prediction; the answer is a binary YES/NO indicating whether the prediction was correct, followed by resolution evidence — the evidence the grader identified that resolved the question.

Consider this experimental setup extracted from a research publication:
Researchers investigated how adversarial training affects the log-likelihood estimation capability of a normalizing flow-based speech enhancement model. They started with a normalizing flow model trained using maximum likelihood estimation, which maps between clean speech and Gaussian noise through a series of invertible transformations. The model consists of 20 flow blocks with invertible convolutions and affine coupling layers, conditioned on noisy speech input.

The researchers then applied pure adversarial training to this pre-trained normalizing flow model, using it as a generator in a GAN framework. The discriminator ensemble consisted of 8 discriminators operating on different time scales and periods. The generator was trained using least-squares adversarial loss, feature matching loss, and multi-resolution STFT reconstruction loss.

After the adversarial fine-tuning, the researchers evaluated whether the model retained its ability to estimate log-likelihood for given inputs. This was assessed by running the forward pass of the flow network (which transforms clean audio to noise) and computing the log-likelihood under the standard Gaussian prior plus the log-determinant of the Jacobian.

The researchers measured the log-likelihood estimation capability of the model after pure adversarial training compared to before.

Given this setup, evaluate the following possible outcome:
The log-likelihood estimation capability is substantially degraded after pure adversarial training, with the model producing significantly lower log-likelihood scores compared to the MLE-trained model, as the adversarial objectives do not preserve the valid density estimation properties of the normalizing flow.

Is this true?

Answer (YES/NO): YES